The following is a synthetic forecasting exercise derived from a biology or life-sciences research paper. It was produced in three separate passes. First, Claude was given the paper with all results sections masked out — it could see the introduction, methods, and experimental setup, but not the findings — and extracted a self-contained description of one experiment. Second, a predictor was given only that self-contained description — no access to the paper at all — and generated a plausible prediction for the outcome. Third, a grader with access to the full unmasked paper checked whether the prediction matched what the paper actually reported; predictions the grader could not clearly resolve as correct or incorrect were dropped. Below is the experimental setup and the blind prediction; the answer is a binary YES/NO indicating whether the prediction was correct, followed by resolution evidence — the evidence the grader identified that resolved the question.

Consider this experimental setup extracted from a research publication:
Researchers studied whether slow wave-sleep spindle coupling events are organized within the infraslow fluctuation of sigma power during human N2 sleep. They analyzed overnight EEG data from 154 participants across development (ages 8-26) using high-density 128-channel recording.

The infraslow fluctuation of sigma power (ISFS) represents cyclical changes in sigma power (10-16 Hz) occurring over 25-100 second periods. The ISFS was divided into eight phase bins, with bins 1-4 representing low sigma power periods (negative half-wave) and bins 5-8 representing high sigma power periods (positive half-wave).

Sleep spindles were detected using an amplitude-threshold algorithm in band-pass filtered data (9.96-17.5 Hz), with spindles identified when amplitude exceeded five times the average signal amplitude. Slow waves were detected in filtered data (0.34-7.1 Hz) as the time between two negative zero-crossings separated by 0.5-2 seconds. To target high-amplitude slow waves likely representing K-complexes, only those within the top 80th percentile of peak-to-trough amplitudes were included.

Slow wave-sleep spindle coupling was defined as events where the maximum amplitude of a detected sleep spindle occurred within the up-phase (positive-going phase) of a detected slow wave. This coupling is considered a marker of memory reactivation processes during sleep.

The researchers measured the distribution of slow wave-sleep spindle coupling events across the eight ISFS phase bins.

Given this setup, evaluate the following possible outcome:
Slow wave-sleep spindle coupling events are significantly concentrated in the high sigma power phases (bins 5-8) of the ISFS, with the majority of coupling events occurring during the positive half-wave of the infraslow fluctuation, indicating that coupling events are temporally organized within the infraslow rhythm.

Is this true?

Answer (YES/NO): YES